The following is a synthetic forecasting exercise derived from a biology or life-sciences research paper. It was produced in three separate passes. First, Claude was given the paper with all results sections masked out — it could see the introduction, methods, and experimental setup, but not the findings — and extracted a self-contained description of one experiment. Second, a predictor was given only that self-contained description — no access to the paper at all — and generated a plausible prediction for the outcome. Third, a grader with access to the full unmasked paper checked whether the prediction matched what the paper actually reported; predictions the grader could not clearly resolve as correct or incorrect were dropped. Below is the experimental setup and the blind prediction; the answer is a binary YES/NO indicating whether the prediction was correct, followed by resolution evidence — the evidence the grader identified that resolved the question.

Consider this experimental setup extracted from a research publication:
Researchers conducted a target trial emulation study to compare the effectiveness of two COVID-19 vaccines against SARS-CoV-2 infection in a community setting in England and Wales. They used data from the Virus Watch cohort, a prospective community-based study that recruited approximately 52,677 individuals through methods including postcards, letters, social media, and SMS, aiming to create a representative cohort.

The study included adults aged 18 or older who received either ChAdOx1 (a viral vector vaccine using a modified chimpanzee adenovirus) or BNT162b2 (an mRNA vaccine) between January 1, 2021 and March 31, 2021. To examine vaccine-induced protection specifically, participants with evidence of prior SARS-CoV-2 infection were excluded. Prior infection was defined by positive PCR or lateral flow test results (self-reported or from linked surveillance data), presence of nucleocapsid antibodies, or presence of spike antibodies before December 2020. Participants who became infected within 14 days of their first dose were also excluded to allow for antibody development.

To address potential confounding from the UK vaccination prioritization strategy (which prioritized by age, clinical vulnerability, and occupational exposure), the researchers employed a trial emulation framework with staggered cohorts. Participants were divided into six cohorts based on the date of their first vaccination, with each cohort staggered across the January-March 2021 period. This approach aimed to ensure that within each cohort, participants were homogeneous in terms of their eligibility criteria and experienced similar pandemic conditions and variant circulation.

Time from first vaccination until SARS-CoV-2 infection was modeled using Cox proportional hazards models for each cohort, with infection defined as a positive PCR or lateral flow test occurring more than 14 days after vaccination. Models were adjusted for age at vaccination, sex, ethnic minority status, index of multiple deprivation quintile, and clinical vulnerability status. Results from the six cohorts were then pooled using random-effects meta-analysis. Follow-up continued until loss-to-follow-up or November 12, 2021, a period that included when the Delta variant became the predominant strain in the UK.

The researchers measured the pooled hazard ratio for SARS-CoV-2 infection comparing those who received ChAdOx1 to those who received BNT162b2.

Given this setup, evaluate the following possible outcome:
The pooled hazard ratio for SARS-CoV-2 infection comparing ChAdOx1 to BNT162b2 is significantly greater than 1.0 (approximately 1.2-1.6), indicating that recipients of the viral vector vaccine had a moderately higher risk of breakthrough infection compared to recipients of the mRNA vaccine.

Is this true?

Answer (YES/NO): YES